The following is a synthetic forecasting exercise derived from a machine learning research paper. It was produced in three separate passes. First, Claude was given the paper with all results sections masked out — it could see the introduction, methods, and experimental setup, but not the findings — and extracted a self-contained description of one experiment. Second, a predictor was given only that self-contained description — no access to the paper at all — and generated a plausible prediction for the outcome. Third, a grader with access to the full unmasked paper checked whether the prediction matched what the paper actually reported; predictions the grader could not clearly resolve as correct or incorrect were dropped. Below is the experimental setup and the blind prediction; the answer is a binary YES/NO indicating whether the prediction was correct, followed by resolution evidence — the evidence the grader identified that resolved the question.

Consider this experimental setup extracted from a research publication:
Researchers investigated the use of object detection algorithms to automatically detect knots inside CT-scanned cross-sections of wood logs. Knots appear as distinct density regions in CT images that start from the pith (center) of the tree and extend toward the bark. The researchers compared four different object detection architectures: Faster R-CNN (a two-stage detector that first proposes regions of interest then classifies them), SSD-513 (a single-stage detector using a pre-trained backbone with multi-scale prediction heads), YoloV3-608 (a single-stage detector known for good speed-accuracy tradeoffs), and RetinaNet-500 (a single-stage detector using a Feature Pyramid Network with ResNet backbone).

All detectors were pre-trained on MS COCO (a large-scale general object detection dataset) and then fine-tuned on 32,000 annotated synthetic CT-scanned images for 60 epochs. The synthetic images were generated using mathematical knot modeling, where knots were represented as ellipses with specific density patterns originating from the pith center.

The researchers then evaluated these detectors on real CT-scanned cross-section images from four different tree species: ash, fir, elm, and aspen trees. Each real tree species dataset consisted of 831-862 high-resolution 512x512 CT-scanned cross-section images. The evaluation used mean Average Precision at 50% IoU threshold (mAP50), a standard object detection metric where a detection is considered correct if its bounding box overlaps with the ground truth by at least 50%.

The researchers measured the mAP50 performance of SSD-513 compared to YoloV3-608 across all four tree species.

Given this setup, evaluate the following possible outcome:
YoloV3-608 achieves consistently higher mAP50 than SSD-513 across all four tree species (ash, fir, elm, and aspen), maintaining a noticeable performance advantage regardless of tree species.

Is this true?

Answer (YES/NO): YES